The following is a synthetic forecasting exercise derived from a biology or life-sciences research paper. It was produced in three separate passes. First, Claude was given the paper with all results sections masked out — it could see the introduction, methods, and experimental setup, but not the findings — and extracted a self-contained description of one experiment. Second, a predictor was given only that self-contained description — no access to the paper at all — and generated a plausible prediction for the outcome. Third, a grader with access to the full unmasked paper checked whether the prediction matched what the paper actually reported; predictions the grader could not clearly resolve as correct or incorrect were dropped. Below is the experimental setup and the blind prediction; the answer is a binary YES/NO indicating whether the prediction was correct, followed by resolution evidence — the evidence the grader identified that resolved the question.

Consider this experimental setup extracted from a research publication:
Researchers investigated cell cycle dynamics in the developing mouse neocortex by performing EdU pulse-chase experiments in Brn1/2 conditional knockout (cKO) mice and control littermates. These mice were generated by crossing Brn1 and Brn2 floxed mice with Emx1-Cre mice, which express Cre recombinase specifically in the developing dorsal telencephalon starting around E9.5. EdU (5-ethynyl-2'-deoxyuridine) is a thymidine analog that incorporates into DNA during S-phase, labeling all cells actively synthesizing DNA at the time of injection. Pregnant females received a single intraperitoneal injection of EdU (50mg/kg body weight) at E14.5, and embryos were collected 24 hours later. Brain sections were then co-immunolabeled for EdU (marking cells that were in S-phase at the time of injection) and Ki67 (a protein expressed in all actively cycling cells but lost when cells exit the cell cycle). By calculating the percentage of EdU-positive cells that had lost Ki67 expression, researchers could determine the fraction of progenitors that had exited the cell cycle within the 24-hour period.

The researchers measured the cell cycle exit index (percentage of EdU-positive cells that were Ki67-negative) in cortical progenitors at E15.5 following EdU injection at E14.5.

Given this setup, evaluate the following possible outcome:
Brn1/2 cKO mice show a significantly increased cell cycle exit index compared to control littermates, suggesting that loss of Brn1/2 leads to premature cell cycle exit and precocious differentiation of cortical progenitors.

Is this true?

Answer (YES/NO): YES